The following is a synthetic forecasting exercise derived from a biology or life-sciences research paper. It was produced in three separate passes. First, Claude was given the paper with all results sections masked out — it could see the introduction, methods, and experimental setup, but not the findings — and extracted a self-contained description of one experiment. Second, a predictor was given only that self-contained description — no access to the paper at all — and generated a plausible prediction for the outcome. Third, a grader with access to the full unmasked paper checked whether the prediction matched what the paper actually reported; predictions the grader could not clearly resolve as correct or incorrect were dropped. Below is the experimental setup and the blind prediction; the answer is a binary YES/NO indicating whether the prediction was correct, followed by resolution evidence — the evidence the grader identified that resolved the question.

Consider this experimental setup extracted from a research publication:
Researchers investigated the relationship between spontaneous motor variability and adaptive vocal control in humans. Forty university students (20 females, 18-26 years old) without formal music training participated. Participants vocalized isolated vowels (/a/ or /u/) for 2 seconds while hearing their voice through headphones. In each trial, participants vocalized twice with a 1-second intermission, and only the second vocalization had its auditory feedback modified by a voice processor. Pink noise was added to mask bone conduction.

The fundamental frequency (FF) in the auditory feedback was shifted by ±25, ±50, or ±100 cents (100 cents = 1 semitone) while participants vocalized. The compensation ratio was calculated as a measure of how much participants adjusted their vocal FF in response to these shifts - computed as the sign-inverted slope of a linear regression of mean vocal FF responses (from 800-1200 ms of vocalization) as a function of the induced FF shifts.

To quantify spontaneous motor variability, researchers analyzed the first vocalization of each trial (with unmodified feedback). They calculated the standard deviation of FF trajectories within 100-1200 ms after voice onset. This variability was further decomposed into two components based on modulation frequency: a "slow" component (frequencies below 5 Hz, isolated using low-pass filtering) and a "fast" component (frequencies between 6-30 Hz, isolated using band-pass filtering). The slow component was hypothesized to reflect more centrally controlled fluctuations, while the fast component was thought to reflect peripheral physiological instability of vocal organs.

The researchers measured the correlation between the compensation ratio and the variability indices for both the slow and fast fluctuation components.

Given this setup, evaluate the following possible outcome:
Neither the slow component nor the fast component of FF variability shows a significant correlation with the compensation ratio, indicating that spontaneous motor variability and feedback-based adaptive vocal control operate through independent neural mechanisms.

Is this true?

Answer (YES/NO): NO